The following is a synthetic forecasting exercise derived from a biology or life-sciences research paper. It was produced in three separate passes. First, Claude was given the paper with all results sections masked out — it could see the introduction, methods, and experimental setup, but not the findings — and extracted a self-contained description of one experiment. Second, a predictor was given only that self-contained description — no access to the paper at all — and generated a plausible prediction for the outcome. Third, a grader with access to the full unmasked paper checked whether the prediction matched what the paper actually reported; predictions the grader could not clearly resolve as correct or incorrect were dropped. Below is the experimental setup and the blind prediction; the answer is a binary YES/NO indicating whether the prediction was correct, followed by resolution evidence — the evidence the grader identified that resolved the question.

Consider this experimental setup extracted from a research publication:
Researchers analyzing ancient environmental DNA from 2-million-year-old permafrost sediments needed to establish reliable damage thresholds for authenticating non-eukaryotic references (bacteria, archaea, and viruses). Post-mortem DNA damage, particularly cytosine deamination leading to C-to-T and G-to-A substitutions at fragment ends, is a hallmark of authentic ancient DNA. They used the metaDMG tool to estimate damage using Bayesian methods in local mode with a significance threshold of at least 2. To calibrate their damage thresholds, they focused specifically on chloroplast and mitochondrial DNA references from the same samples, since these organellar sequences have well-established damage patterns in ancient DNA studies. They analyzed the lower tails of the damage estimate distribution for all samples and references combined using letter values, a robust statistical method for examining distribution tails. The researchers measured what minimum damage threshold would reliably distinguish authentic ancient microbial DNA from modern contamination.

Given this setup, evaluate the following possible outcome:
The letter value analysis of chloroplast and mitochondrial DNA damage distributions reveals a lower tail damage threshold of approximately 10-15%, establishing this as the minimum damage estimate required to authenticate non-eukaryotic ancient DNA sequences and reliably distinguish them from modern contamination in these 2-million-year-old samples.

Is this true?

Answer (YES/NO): YES